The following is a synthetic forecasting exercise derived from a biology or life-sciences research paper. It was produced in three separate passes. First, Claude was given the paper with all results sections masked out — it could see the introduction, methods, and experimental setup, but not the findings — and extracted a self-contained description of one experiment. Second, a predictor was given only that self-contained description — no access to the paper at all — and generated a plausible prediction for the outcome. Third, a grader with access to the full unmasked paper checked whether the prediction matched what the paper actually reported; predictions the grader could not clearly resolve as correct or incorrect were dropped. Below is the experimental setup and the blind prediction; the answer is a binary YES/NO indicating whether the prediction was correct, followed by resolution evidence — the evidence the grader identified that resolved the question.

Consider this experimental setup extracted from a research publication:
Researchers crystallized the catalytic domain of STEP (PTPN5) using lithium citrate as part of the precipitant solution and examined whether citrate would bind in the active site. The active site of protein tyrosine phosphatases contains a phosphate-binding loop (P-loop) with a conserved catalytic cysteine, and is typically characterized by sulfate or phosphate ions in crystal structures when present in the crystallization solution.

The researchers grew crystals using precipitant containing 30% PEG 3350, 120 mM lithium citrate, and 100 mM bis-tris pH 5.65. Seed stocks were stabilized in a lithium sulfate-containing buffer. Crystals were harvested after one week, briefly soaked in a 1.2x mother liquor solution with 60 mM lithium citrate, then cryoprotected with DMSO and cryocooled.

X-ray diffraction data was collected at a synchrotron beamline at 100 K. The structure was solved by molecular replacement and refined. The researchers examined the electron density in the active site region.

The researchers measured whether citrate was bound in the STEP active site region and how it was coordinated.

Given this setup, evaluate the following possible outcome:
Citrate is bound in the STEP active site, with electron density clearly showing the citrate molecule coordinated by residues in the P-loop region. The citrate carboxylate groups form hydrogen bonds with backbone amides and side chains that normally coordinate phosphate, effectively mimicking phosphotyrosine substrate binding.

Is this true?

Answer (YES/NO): NO